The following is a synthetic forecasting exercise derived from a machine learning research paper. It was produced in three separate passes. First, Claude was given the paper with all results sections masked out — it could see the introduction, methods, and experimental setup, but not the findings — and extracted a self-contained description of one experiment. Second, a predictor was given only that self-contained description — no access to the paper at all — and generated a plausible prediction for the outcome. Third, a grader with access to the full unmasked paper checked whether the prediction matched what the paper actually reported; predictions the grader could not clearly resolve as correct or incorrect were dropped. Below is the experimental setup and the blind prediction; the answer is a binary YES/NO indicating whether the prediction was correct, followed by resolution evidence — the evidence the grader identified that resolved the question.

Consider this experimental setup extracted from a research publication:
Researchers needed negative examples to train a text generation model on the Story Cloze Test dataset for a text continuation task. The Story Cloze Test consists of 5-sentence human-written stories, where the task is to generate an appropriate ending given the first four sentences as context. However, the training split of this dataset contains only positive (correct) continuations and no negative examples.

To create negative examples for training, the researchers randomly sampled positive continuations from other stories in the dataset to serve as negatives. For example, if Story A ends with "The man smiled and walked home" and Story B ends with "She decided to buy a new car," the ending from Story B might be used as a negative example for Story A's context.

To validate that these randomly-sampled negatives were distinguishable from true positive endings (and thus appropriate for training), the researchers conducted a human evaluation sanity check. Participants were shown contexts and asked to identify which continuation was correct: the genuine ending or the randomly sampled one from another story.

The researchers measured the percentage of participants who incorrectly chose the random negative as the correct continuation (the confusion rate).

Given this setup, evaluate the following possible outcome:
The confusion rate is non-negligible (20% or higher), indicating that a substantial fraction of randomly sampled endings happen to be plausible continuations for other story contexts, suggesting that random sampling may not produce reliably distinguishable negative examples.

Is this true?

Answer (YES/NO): NO